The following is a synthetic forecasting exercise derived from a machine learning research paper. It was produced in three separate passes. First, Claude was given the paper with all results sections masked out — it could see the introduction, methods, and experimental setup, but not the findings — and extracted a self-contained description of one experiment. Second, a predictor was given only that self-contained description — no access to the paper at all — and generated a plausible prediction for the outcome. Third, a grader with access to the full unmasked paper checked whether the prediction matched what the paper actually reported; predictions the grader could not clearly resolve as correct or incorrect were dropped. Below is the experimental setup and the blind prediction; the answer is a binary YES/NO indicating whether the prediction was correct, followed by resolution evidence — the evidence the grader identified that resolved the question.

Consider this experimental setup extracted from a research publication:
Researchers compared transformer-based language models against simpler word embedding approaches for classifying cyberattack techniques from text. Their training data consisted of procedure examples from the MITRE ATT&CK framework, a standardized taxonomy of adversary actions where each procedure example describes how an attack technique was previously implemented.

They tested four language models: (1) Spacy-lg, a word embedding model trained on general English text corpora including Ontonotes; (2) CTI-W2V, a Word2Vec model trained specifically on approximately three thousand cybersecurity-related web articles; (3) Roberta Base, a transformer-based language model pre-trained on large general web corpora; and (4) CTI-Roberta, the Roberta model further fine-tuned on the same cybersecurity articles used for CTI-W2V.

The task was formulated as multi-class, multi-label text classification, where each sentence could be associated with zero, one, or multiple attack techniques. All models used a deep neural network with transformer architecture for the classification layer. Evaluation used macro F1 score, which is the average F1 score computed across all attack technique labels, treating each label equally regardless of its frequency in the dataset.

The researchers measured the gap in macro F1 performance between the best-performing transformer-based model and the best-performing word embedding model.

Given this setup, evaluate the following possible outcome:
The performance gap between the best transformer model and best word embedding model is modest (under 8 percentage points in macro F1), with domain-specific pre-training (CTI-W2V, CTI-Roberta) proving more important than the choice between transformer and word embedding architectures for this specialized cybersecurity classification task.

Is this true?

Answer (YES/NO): NO